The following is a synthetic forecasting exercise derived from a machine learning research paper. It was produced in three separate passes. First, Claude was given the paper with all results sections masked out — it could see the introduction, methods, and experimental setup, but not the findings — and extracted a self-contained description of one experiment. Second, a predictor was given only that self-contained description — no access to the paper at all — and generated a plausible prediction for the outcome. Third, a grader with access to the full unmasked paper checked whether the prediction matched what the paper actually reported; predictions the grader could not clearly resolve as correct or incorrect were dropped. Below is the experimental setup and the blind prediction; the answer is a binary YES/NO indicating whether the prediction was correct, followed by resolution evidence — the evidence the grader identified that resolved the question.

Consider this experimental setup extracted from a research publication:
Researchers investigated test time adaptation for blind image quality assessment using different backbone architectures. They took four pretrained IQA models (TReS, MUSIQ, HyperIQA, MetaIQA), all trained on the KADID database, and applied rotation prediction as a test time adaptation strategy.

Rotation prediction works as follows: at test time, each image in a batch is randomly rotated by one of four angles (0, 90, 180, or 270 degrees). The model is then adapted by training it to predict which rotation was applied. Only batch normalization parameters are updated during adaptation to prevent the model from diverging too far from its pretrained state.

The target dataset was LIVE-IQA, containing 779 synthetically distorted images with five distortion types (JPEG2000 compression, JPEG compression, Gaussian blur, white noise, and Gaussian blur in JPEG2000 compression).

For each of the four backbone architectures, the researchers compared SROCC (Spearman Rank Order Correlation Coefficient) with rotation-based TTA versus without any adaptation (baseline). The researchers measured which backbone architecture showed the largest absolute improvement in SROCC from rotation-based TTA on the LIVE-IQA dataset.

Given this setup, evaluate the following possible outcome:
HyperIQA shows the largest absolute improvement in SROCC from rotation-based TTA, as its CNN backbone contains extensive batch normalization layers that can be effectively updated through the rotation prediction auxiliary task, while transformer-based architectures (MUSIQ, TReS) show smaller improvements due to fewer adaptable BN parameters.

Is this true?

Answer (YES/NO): YES